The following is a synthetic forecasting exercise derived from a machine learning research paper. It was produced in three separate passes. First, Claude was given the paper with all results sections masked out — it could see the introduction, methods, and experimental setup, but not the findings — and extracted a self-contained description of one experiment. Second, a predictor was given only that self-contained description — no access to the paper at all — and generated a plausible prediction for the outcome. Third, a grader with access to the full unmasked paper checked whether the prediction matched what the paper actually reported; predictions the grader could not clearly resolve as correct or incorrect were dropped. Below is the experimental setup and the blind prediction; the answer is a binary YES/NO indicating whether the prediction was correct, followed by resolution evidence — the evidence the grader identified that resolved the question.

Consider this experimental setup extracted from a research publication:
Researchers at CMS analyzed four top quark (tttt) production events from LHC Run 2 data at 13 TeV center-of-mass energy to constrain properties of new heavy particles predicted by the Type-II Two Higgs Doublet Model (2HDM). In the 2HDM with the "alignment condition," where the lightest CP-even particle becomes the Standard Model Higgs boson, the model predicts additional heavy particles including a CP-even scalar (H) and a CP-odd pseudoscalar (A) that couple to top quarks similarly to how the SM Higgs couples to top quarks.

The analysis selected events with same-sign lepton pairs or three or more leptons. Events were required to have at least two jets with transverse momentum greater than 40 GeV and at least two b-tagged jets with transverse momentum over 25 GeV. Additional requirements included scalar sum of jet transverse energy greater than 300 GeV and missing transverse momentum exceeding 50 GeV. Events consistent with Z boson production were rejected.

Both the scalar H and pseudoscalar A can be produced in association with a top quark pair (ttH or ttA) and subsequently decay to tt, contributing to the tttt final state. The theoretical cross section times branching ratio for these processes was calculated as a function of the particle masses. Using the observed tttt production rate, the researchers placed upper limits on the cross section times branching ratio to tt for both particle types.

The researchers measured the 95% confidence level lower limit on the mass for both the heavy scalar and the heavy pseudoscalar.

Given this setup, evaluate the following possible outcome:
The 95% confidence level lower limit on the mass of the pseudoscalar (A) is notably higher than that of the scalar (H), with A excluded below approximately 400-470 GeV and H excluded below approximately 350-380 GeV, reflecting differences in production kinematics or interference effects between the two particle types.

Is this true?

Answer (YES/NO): NO